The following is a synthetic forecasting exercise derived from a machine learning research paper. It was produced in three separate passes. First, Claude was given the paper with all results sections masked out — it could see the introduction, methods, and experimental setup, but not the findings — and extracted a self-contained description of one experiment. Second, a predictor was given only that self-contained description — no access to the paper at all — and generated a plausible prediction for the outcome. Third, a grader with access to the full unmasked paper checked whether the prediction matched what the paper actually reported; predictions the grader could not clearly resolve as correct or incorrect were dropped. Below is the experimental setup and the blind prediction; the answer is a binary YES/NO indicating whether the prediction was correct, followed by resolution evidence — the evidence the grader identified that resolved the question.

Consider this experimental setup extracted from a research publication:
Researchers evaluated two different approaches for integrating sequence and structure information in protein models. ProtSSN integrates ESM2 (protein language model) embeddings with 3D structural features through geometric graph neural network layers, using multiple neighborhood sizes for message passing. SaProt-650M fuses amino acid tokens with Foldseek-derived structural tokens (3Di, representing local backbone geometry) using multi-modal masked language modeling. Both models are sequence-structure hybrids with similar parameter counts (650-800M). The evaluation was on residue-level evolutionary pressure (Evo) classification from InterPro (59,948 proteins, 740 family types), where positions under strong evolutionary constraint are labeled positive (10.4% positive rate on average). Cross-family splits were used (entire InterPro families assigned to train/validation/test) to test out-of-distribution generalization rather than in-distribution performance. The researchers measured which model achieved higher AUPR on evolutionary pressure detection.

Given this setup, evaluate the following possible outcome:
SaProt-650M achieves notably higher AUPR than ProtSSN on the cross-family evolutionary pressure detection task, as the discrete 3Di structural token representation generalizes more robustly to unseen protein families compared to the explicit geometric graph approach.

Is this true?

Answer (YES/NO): YES